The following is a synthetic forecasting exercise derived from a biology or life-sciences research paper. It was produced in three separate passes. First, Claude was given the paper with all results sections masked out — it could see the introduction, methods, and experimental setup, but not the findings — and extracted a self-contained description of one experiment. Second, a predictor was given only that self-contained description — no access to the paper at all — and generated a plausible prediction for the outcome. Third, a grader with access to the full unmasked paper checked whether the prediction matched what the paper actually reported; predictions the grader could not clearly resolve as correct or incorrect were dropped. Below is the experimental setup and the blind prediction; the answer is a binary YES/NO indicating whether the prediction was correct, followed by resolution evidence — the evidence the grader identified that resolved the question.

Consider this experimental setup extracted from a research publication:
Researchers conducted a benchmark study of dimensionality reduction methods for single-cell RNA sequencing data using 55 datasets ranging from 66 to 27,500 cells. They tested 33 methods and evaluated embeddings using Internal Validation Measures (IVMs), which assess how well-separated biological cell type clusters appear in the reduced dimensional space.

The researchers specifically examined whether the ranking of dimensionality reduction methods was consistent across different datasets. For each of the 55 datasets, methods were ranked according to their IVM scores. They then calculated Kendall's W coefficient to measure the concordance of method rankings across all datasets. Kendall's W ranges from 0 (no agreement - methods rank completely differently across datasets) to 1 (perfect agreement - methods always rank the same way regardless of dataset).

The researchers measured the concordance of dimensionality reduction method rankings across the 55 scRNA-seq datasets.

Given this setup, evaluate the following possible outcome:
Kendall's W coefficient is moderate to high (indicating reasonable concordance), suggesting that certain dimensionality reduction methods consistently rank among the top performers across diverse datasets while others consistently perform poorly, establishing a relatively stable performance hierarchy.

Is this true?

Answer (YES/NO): NO